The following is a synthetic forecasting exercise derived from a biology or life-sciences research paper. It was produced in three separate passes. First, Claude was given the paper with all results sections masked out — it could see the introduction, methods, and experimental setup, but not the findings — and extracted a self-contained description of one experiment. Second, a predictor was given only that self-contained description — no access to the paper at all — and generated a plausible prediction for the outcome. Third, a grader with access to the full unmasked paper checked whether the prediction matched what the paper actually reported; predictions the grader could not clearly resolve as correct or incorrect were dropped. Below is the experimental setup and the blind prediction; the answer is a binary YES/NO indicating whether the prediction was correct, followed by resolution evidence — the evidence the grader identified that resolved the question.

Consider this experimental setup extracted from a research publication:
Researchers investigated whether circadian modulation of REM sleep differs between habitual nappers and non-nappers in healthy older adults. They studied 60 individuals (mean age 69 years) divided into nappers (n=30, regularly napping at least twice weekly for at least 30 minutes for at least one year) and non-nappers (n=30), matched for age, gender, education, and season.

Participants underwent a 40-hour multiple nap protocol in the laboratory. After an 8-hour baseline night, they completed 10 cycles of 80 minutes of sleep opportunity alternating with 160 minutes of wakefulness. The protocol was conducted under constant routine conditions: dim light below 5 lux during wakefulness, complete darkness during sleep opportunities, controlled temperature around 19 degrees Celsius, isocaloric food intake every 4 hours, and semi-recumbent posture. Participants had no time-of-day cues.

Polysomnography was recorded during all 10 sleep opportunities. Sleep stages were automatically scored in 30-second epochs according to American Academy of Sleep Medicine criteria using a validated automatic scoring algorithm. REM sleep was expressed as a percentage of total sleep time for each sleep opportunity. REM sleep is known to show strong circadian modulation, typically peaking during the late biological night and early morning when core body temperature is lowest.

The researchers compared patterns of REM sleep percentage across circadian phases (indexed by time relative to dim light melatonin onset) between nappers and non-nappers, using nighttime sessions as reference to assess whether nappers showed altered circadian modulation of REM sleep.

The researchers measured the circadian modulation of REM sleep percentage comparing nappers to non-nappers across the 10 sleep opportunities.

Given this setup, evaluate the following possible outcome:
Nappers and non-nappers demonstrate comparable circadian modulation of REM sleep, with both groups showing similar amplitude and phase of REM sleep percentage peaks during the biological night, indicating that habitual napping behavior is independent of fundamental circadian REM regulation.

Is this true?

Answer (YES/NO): NO